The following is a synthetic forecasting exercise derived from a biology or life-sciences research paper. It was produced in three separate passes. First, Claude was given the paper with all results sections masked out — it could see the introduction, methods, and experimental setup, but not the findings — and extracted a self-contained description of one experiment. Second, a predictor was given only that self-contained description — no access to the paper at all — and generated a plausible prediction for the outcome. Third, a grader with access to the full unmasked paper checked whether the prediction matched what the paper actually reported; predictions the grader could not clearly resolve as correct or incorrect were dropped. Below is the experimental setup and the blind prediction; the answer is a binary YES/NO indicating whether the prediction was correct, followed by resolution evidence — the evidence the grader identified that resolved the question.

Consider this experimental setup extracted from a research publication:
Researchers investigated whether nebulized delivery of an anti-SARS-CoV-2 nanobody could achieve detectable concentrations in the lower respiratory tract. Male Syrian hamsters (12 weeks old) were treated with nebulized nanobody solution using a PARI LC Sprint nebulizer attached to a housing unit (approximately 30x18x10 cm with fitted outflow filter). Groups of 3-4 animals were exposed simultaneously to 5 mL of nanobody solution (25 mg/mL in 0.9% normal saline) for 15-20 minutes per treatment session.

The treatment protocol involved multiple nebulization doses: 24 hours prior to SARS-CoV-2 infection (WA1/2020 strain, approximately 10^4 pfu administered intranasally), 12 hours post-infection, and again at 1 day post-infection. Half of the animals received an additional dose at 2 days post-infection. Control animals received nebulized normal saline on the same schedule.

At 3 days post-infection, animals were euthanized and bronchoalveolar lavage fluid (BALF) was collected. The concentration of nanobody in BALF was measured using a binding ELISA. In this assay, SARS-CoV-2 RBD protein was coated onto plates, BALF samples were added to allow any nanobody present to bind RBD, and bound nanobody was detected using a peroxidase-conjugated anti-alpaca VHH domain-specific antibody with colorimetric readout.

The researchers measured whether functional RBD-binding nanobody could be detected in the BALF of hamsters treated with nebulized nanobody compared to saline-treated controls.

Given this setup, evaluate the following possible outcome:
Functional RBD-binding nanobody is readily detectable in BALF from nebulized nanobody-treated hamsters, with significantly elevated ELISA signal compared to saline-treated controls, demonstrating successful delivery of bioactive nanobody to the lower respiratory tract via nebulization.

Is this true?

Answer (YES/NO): YES